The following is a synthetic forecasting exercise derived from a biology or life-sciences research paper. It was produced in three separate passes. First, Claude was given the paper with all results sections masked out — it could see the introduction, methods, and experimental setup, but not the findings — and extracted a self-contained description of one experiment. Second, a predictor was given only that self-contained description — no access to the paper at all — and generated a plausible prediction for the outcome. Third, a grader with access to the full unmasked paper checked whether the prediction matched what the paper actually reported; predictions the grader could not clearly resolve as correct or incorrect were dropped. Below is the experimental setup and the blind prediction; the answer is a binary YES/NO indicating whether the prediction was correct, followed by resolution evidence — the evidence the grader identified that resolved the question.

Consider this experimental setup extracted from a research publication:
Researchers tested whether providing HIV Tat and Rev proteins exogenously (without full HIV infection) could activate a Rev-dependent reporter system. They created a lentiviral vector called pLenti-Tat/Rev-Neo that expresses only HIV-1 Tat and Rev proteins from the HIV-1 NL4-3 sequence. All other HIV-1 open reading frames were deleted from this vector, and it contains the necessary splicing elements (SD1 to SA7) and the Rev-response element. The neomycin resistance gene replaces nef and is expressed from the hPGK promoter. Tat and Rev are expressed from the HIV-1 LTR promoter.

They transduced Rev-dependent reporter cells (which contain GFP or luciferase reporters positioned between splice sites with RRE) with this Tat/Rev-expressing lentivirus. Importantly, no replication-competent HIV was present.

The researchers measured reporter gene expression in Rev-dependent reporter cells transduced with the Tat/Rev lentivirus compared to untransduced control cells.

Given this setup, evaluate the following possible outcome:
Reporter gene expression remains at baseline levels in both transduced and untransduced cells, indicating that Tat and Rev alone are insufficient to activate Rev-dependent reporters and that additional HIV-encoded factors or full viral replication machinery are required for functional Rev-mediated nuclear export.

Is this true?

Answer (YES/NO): NO